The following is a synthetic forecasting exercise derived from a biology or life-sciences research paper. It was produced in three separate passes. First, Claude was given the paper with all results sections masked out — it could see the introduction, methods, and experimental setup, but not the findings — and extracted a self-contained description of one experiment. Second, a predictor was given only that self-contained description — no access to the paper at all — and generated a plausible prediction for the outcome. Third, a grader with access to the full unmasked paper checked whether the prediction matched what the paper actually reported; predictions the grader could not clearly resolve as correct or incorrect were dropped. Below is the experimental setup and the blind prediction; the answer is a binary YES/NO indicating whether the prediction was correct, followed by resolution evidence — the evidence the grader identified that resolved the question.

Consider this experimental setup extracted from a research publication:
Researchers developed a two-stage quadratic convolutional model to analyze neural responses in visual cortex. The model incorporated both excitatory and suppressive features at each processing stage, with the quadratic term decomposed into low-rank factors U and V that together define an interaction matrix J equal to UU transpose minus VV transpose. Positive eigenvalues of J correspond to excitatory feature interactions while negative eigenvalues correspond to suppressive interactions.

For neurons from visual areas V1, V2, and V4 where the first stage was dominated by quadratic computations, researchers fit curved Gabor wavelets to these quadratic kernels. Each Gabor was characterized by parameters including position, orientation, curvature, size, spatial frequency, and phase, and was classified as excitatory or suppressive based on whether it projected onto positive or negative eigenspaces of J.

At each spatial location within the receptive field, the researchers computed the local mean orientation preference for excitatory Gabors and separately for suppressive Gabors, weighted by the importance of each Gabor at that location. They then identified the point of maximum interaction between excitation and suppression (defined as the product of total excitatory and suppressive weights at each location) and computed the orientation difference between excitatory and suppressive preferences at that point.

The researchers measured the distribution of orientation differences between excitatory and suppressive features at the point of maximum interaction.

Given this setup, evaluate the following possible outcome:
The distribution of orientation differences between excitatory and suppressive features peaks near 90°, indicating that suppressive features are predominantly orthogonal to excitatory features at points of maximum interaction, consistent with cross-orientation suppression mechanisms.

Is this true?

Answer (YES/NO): YES